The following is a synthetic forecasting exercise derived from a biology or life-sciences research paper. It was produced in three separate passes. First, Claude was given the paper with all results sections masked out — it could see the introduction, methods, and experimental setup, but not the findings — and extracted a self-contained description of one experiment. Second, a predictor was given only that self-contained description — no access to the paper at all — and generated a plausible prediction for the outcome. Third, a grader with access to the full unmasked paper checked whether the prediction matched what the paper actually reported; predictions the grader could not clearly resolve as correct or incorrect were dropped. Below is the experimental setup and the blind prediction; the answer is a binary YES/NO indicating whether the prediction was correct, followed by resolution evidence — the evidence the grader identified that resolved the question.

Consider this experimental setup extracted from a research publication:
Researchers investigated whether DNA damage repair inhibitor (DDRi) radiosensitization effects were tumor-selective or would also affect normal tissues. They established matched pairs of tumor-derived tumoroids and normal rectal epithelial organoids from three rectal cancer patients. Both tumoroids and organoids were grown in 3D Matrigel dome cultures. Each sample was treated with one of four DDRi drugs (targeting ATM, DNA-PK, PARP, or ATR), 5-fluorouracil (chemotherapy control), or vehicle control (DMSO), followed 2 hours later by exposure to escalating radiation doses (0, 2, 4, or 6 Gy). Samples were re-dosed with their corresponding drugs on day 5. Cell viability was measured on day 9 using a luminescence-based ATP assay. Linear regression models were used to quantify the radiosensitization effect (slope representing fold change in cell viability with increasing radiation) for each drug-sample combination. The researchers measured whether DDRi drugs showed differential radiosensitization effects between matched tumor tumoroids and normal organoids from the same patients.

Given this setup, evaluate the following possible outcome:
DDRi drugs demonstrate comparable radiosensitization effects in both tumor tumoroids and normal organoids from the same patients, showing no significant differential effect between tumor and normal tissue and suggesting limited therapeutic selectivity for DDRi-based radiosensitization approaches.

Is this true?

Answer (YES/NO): NO